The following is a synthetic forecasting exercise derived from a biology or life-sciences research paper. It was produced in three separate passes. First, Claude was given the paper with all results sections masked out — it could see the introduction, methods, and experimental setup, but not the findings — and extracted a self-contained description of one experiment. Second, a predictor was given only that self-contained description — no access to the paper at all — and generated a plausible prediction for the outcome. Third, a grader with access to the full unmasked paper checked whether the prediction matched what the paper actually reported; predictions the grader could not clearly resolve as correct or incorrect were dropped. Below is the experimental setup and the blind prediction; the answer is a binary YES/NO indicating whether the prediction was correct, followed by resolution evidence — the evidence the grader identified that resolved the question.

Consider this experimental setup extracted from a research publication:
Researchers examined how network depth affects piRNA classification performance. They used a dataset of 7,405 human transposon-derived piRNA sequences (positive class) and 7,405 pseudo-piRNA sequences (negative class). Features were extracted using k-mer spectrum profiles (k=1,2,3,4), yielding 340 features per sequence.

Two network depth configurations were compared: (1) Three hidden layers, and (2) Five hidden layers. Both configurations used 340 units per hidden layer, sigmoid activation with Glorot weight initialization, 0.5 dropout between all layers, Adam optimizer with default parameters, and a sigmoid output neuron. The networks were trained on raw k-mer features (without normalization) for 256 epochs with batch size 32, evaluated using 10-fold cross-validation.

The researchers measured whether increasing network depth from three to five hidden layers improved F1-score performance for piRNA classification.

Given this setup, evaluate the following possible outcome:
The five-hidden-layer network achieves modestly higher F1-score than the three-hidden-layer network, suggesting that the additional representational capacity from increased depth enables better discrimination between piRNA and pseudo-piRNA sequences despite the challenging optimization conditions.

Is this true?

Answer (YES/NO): NO